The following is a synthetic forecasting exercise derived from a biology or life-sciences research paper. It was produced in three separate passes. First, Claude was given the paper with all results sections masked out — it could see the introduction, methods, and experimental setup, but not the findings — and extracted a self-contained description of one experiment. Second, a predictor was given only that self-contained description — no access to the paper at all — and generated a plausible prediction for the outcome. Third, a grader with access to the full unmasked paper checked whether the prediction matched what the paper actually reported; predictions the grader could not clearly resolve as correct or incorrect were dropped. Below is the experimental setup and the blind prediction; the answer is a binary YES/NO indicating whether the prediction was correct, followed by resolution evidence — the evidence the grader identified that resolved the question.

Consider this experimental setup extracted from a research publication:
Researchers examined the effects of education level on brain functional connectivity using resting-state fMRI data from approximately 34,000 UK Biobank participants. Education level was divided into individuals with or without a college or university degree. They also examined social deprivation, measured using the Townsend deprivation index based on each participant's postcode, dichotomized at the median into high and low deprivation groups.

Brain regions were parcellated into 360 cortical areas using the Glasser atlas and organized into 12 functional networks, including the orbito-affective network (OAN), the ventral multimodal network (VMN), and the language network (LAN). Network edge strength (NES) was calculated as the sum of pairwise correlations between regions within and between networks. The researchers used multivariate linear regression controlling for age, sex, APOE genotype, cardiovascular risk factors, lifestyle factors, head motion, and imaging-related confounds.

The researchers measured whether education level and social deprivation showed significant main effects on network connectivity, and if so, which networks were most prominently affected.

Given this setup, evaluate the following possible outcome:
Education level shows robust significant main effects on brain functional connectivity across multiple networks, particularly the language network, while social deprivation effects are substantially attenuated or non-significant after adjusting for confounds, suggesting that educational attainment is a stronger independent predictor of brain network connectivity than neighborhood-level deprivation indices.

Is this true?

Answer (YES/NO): YES